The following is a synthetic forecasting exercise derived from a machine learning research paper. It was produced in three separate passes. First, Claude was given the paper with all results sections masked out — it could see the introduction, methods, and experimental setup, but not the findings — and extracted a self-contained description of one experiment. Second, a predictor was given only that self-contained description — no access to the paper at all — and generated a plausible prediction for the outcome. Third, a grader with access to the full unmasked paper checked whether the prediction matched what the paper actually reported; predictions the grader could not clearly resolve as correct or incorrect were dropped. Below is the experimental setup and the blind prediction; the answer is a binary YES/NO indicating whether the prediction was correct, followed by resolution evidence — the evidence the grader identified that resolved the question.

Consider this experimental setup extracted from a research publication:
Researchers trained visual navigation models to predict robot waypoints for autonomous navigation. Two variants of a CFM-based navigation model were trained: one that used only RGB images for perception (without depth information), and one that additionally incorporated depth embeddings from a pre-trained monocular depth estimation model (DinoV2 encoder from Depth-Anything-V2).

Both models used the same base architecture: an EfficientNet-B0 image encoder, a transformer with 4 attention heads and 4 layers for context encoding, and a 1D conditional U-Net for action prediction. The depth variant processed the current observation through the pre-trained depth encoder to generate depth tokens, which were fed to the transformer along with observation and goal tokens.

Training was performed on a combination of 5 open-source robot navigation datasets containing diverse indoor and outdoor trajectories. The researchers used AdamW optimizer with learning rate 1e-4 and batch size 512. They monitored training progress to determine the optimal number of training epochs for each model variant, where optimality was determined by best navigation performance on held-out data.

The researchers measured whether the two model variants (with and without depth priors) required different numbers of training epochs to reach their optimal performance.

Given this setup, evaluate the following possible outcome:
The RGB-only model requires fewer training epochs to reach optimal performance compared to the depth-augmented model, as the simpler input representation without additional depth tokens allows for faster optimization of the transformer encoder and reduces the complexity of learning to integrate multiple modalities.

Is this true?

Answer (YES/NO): YES